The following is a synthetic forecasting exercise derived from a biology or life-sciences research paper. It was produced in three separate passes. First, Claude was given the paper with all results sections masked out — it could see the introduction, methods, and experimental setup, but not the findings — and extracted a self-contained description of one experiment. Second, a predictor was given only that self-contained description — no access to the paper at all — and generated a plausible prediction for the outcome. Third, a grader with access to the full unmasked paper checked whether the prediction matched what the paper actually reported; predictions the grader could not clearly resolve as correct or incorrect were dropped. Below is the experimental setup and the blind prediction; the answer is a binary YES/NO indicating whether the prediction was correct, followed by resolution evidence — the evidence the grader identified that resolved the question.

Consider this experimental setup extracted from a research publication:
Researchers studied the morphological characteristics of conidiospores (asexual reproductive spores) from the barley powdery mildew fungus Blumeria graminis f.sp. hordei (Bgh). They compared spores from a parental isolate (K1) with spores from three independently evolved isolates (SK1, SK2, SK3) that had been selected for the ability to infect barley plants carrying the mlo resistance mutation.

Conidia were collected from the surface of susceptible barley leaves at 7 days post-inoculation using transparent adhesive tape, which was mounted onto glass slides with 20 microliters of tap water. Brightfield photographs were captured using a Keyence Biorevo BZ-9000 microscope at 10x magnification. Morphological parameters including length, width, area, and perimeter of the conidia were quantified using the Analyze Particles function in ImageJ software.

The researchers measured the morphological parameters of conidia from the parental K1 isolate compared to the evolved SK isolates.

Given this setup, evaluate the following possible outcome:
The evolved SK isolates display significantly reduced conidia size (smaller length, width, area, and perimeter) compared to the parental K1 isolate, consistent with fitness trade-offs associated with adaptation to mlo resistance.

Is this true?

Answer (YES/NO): NO